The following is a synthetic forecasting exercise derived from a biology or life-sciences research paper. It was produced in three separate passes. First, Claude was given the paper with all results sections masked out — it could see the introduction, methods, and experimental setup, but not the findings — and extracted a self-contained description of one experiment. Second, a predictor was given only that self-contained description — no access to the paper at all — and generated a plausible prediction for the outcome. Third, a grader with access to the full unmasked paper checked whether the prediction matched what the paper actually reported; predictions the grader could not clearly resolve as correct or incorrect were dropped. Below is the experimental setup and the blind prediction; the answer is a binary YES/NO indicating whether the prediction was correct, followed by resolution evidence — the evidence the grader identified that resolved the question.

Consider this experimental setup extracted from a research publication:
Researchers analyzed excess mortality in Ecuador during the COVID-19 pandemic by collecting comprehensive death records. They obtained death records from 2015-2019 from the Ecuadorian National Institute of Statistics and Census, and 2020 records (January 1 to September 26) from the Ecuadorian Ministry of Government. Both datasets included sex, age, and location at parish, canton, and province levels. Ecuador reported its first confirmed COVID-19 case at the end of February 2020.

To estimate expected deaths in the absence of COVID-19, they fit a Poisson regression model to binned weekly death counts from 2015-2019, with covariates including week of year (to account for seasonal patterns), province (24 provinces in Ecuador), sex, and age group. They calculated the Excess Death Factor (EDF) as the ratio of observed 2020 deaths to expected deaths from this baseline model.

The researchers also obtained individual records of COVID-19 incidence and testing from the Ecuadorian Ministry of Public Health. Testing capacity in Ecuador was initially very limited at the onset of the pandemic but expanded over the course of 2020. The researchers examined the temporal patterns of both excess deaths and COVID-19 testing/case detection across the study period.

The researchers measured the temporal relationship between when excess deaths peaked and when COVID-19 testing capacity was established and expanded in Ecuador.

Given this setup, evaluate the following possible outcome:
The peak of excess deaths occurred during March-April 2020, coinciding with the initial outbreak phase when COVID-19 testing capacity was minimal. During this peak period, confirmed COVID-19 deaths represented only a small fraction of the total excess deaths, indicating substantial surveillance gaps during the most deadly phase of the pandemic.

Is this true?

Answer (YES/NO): YES